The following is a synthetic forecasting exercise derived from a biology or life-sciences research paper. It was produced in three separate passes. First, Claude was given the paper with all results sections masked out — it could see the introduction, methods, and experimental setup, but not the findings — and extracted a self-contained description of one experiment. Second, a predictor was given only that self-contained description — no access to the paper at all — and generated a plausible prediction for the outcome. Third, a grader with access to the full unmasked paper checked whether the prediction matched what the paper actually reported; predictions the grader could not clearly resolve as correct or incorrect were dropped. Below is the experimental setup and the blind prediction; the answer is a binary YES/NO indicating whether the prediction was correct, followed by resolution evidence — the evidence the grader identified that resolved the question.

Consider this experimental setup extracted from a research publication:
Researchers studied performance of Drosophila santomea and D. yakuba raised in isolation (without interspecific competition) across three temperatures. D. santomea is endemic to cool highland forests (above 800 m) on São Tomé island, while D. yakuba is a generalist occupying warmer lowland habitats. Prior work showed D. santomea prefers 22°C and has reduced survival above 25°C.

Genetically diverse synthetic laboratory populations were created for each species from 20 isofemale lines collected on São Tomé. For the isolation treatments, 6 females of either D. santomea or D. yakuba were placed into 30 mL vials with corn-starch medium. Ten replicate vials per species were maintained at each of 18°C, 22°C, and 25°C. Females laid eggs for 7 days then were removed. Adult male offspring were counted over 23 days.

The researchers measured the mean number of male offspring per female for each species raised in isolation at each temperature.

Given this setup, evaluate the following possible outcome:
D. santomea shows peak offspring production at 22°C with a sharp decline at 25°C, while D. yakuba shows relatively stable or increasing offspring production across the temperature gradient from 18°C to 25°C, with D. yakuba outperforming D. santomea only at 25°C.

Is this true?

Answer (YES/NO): NO